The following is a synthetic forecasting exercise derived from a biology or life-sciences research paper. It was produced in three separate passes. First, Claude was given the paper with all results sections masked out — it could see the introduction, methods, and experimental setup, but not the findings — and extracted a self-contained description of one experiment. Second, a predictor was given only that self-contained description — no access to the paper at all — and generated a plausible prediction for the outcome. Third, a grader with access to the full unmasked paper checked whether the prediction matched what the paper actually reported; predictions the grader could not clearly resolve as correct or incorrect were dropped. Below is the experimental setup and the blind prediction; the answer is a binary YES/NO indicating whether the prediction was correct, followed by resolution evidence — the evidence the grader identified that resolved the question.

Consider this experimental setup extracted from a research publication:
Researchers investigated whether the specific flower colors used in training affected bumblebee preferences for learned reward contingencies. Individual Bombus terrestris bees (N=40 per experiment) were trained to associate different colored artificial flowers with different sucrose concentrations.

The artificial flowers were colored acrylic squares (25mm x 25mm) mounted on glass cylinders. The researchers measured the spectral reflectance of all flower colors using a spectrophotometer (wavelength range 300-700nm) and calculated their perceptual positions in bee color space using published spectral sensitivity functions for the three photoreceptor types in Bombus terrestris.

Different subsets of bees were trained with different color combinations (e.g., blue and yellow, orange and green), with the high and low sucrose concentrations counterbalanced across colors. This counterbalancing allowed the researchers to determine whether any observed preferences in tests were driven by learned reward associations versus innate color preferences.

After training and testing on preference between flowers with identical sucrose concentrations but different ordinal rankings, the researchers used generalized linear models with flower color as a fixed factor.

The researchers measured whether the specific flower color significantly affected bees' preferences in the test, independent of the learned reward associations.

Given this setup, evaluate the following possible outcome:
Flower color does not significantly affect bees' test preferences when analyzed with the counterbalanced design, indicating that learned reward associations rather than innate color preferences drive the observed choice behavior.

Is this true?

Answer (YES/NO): YES